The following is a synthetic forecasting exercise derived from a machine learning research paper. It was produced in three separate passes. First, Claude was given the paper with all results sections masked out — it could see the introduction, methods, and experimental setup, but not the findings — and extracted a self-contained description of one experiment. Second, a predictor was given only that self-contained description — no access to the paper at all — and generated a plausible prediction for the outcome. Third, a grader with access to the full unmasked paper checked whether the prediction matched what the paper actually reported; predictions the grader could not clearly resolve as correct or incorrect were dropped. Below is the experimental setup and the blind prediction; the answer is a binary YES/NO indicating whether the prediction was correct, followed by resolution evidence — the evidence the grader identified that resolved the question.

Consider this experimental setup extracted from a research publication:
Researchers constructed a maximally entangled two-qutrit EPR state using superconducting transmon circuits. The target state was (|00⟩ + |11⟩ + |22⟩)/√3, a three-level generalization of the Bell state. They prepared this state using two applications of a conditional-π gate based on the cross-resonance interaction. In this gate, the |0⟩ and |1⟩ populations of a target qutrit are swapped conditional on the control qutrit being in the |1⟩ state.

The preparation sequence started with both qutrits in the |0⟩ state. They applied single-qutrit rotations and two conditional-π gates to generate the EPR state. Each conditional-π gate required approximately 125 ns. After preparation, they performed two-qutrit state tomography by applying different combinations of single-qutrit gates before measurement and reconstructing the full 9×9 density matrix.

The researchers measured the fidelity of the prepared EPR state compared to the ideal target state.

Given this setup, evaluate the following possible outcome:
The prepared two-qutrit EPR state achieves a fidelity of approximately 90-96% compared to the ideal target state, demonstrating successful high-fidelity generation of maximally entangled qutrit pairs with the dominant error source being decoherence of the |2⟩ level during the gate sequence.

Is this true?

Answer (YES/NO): NO